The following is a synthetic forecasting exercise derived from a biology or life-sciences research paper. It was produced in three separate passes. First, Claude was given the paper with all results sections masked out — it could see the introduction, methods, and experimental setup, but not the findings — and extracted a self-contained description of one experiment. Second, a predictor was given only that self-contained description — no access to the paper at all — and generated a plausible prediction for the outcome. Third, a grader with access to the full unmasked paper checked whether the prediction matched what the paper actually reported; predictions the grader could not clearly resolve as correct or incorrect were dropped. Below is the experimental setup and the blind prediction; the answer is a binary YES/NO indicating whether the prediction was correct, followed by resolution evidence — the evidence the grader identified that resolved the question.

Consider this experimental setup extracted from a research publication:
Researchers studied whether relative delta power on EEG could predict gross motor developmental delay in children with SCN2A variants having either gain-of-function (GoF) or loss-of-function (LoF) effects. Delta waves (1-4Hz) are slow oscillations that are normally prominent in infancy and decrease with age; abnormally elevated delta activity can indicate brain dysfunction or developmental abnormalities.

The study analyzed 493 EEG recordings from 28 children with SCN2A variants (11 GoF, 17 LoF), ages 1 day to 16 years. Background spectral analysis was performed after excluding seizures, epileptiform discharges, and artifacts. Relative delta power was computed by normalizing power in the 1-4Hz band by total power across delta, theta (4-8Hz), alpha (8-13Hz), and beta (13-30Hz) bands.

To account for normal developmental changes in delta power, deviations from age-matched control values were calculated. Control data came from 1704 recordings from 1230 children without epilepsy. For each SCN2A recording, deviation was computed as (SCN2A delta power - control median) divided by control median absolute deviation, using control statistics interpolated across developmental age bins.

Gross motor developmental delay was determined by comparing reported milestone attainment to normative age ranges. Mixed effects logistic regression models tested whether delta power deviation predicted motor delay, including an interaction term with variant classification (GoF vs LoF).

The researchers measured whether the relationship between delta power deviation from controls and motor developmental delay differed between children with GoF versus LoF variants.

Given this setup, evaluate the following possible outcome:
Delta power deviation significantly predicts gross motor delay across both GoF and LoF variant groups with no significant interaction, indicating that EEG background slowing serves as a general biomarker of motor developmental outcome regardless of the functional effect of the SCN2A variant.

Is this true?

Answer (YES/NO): YES